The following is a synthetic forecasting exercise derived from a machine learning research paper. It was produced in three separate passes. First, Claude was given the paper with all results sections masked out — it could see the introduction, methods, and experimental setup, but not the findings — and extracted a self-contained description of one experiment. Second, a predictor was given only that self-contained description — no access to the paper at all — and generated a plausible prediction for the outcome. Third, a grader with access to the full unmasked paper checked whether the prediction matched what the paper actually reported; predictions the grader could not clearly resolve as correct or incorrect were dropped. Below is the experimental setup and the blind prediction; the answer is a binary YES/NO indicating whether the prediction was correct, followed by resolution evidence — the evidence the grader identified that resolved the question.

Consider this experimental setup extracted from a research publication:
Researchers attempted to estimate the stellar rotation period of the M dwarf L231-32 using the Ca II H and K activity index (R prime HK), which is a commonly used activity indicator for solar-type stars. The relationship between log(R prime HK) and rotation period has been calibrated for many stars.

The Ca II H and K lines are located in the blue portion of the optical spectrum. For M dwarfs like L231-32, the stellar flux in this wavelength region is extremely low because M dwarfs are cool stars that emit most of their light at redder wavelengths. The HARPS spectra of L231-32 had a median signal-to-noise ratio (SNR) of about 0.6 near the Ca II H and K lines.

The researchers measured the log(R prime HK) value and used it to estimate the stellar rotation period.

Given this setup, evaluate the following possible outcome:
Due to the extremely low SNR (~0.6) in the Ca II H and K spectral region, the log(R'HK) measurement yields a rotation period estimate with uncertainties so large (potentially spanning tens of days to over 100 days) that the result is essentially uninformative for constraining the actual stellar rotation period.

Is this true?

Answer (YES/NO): YES